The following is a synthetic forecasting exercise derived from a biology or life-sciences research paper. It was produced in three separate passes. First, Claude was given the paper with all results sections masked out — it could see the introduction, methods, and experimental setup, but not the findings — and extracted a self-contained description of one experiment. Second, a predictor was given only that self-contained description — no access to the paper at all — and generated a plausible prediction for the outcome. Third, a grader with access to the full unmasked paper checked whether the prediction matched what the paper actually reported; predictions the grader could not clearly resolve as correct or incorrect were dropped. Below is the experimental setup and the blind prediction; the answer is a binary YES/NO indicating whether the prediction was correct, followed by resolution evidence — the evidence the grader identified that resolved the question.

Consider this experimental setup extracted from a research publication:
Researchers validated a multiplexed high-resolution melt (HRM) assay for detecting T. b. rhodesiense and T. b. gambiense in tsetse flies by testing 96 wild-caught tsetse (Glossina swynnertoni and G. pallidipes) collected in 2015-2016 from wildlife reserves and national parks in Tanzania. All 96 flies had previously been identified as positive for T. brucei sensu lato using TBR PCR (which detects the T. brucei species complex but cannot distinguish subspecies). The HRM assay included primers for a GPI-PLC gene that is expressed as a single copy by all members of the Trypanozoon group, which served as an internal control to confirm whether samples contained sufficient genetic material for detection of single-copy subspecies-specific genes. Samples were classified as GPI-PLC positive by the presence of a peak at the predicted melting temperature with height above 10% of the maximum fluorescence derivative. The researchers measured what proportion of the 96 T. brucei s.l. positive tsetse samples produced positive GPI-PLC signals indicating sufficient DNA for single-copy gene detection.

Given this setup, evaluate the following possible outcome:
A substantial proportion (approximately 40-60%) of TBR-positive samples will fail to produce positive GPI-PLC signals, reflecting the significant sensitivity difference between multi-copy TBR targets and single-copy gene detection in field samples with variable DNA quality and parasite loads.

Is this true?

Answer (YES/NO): YES